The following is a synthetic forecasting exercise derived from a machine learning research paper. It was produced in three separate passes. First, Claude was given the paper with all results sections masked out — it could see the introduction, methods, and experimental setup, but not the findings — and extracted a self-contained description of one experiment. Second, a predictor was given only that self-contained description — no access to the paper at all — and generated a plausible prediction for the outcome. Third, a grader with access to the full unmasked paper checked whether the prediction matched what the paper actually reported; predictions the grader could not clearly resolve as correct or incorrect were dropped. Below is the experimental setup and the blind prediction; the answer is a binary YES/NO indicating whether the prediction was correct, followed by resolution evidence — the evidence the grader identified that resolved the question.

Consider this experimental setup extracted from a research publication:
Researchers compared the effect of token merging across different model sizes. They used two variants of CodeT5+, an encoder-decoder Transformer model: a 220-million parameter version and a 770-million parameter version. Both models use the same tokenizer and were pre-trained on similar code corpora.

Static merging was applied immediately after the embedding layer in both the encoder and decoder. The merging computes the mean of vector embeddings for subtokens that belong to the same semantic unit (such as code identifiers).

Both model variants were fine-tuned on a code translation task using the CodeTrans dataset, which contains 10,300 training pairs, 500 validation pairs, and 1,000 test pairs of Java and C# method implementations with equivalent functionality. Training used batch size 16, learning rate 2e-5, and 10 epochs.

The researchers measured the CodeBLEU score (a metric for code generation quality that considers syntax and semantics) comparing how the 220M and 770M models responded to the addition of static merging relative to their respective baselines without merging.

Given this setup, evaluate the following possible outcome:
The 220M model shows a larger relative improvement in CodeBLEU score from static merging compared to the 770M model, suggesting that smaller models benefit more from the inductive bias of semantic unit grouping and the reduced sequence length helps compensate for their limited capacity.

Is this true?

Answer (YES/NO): NO